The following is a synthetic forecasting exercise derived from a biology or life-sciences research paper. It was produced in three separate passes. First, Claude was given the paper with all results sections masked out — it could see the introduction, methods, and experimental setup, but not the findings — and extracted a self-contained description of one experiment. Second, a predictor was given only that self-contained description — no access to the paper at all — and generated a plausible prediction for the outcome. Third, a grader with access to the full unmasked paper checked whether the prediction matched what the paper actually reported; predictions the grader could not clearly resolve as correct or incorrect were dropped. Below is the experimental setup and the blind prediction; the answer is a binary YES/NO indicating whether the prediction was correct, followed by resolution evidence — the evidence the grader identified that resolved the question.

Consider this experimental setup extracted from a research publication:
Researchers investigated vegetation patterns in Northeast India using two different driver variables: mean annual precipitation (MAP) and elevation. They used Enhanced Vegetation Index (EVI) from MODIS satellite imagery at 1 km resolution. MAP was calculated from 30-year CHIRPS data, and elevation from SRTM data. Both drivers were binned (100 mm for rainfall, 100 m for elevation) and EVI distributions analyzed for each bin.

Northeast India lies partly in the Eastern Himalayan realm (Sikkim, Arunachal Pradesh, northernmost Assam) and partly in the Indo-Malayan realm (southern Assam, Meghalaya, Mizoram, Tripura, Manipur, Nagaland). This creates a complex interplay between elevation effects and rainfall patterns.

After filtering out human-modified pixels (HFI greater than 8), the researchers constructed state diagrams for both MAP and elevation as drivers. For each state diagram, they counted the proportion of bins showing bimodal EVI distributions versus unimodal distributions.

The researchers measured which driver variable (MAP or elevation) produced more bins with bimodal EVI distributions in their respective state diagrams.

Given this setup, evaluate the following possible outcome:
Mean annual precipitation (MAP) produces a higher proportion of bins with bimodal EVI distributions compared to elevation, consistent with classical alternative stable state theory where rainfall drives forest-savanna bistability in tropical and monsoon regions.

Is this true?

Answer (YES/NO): NO